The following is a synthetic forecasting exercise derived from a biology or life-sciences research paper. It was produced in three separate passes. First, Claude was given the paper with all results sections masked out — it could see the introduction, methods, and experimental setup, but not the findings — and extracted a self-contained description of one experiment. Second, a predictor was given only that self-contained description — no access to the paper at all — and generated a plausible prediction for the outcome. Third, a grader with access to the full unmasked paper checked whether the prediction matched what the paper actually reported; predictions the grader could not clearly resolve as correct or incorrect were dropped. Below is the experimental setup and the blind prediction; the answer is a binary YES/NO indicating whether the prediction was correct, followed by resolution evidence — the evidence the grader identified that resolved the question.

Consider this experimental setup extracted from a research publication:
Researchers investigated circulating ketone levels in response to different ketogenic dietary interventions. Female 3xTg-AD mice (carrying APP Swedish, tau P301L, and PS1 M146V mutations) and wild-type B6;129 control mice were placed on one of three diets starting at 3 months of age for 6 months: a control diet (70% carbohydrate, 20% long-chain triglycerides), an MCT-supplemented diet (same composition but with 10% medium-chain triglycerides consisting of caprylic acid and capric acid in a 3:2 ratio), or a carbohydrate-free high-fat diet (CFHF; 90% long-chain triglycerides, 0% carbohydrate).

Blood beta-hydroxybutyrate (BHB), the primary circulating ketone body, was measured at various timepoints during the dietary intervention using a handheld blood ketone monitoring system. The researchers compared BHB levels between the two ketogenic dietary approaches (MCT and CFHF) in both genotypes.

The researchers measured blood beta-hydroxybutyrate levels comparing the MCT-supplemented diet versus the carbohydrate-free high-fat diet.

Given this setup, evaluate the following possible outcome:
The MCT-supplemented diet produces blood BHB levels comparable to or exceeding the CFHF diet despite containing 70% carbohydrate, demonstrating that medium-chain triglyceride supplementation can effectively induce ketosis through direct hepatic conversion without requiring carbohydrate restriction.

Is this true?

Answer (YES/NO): NO